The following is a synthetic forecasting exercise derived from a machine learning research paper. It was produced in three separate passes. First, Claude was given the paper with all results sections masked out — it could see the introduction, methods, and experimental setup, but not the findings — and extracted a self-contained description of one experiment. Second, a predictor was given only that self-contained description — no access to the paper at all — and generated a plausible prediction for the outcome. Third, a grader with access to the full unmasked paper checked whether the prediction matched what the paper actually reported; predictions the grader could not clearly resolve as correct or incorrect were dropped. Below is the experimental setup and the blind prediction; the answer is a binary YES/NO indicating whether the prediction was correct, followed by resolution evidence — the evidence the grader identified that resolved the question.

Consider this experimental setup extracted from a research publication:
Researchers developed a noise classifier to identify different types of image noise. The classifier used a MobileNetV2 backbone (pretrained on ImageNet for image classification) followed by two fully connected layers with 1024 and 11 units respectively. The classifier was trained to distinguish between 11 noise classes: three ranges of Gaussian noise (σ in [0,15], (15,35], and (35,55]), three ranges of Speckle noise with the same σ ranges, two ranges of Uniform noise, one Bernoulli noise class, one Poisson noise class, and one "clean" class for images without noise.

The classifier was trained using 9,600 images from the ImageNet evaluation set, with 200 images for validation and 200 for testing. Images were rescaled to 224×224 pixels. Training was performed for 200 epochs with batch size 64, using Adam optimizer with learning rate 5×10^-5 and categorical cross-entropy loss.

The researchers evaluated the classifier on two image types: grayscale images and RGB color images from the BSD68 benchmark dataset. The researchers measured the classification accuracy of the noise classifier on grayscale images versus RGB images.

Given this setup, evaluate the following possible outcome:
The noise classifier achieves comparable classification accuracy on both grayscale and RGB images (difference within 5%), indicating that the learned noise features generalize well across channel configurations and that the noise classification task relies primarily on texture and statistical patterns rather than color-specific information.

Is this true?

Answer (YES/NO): YES